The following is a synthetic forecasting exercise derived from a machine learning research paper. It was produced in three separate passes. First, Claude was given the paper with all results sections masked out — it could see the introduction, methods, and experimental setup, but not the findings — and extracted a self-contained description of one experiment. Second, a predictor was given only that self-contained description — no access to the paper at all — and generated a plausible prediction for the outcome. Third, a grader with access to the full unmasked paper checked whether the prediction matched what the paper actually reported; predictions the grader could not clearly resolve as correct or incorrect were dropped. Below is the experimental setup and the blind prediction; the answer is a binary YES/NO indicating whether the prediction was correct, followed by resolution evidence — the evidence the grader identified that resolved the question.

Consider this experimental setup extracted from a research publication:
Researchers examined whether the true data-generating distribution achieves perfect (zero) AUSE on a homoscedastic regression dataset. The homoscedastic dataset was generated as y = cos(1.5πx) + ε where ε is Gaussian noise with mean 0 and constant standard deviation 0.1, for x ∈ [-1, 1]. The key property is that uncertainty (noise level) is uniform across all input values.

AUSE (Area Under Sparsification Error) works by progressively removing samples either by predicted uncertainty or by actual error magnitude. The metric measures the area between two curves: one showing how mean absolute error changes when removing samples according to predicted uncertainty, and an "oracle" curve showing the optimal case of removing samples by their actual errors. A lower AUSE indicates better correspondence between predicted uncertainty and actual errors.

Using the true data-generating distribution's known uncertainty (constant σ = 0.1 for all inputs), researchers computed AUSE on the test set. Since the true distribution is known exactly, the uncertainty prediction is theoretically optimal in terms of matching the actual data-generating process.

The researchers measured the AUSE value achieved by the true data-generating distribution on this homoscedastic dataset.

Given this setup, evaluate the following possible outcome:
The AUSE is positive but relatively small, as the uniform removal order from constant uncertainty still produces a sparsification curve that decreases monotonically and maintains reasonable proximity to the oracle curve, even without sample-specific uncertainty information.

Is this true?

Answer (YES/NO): NO